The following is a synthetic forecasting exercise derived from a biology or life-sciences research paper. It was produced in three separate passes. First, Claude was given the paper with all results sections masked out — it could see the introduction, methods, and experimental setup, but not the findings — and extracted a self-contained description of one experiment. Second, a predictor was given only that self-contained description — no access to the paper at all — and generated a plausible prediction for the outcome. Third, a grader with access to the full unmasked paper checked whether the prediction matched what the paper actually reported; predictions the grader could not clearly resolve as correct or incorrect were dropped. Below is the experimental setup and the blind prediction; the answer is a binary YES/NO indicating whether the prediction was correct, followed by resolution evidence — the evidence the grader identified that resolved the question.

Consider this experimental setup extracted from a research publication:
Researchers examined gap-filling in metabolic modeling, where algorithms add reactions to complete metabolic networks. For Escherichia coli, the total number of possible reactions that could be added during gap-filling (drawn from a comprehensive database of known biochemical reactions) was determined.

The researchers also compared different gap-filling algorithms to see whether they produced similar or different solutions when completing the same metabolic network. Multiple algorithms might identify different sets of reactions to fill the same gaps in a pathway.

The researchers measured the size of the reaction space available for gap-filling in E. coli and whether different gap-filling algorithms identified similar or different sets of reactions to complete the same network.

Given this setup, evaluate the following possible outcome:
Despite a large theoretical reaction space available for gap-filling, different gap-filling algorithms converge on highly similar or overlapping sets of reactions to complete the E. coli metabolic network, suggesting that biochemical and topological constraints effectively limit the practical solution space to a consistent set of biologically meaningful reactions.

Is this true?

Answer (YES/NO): NO